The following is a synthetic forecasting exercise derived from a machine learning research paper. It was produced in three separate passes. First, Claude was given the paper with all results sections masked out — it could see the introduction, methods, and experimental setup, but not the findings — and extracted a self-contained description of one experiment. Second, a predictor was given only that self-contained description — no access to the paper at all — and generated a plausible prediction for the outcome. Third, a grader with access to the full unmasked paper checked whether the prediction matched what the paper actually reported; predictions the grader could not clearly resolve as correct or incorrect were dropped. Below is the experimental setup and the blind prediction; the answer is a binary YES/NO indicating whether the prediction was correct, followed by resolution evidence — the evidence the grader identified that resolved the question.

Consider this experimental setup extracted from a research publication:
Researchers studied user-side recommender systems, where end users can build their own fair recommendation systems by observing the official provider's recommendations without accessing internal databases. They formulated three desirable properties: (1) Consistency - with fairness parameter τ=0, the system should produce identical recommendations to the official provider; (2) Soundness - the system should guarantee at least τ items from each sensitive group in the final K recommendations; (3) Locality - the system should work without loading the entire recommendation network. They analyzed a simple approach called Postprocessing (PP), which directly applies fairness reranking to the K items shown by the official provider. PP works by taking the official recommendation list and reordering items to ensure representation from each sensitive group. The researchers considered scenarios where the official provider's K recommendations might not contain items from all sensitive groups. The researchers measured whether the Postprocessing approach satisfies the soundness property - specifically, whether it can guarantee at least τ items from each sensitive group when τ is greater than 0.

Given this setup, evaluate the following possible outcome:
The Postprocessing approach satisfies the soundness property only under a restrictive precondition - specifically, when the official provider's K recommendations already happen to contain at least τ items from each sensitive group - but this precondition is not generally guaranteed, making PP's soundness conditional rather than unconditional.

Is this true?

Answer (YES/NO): YES